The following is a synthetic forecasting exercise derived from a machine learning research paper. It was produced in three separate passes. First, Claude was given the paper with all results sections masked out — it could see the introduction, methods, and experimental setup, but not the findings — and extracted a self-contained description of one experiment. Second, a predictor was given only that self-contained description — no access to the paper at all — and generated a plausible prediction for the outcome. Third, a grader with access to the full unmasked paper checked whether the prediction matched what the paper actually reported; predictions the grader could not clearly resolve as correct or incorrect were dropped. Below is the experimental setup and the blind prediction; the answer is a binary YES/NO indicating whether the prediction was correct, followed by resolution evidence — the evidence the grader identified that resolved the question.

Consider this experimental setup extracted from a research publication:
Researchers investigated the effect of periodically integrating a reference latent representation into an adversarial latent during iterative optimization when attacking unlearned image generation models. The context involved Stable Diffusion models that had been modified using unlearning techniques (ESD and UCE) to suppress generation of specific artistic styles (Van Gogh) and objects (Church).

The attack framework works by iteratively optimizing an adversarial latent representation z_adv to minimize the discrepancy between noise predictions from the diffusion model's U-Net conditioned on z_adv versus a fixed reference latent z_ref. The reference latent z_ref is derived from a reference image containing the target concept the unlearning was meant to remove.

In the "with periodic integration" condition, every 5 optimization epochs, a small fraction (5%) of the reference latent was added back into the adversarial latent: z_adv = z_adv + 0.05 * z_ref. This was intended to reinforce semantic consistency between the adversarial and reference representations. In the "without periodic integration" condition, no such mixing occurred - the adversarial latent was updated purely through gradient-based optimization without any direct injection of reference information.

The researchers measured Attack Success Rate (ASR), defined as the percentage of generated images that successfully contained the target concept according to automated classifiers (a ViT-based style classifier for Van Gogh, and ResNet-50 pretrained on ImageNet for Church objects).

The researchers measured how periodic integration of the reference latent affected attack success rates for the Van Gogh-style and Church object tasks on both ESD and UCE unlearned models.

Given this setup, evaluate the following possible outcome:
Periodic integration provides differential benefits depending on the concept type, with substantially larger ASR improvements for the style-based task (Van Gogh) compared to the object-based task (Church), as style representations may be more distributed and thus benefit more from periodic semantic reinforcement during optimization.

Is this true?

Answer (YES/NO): NO